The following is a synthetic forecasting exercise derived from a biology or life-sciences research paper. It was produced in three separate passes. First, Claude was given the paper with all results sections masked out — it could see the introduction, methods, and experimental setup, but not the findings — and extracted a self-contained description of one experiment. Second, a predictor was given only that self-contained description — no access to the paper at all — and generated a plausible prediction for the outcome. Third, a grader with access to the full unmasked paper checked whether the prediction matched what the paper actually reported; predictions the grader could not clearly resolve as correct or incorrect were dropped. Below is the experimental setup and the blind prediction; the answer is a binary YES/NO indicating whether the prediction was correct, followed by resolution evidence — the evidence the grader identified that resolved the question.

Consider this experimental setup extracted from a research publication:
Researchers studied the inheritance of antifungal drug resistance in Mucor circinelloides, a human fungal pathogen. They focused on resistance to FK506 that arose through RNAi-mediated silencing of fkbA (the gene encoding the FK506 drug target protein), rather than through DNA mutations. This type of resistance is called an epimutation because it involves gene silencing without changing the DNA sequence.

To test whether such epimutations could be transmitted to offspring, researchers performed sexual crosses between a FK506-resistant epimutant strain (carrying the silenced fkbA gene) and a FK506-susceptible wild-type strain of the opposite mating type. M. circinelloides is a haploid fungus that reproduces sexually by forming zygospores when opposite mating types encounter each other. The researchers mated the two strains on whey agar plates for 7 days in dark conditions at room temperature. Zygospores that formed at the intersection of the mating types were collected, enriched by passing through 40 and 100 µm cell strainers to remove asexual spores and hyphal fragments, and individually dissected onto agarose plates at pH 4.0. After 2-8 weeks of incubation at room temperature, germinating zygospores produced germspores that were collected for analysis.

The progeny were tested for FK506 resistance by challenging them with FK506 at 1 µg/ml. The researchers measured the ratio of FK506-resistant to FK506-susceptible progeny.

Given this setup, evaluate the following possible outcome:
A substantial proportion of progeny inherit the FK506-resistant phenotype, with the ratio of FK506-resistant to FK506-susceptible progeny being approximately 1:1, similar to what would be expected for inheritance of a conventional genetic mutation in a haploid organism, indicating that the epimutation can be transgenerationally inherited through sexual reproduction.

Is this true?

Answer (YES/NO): NO